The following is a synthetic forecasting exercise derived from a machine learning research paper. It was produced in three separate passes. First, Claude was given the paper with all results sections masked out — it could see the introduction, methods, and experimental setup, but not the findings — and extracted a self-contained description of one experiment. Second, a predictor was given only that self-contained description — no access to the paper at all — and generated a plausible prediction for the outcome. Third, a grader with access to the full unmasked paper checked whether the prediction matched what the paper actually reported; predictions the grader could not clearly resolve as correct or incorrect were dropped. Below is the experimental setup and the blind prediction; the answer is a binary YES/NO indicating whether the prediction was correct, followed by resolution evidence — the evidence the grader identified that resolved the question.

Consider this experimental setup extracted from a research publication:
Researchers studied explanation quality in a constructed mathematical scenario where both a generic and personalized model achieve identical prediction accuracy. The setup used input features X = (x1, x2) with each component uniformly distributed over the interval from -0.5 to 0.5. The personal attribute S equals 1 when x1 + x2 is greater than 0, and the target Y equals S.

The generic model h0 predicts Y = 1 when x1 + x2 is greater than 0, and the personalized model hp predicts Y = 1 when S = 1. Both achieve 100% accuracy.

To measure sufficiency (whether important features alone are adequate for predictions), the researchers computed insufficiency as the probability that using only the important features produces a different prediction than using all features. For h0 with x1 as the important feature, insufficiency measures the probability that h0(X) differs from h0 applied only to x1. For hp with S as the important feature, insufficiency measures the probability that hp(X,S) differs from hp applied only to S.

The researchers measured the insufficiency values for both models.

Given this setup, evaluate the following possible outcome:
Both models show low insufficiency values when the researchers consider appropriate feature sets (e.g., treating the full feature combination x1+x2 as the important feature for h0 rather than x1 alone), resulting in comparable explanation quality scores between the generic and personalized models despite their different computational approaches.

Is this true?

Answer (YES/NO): NO